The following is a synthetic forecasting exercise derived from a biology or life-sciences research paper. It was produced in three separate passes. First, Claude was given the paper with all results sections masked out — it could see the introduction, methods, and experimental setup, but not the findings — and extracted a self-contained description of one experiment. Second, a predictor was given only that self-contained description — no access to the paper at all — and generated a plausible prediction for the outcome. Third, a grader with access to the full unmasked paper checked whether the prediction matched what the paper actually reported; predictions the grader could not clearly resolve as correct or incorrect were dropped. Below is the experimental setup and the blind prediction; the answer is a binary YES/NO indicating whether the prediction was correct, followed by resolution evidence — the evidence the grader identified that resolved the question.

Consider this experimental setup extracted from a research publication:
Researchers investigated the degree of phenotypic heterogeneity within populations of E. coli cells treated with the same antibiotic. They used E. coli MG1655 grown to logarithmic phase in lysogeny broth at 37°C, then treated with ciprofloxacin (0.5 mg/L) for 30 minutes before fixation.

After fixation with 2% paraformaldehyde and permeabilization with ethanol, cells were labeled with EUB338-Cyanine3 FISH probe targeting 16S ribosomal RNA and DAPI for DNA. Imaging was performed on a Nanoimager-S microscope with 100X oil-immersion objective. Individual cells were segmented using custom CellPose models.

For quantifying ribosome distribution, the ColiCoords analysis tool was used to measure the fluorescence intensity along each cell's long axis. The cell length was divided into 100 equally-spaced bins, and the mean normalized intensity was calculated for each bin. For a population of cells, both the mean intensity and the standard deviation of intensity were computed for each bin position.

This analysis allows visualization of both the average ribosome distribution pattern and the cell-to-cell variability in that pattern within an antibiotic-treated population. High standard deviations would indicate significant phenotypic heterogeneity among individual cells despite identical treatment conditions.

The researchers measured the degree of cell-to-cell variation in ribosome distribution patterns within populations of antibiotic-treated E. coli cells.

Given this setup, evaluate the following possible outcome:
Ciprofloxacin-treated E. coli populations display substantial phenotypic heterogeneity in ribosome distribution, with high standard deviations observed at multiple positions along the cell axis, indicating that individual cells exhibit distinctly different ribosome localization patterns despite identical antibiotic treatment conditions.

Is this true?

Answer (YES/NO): NO